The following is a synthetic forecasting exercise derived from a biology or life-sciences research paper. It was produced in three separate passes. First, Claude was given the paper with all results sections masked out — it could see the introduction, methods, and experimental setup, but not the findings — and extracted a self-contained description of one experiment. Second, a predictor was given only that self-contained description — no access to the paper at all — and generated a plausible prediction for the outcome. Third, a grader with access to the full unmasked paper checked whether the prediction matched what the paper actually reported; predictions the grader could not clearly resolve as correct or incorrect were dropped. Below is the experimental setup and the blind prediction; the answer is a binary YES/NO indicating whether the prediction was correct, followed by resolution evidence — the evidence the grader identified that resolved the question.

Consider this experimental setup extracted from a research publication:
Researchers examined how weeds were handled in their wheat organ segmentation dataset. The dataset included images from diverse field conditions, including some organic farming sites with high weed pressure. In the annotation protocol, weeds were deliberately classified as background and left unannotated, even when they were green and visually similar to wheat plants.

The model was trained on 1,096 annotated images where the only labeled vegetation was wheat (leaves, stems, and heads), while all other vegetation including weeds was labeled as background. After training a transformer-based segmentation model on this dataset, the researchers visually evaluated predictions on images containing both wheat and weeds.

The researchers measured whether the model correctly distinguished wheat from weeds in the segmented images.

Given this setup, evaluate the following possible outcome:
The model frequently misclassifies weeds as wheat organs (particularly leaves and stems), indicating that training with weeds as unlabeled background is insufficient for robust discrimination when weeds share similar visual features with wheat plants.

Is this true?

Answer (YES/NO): NO